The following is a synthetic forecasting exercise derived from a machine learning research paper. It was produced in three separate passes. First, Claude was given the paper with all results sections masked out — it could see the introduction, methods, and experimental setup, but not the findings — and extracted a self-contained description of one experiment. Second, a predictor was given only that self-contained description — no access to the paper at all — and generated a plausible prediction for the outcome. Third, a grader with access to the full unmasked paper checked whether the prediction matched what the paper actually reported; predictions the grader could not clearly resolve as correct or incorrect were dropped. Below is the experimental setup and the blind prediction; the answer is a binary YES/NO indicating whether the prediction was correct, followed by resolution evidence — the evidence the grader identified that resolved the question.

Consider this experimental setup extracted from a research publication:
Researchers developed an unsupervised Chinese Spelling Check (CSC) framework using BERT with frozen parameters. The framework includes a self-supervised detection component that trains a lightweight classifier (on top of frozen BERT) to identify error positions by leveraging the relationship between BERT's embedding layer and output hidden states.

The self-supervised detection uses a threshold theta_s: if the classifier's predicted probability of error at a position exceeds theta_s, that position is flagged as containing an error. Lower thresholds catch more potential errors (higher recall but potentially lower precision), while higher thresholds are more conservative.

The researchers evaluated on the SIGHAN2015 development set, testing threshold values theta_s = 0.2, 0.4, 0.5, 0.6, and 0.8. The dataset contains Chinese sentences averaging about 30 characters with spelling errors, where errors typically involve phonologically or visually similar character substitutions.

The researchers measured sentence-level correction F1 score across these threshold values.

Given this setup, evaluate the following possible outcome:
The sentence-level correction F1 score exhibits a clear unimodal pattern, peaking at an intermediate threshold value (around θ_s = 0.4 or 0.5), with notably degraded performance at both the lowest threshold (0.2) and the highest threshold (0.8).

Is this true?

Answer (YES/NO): NO